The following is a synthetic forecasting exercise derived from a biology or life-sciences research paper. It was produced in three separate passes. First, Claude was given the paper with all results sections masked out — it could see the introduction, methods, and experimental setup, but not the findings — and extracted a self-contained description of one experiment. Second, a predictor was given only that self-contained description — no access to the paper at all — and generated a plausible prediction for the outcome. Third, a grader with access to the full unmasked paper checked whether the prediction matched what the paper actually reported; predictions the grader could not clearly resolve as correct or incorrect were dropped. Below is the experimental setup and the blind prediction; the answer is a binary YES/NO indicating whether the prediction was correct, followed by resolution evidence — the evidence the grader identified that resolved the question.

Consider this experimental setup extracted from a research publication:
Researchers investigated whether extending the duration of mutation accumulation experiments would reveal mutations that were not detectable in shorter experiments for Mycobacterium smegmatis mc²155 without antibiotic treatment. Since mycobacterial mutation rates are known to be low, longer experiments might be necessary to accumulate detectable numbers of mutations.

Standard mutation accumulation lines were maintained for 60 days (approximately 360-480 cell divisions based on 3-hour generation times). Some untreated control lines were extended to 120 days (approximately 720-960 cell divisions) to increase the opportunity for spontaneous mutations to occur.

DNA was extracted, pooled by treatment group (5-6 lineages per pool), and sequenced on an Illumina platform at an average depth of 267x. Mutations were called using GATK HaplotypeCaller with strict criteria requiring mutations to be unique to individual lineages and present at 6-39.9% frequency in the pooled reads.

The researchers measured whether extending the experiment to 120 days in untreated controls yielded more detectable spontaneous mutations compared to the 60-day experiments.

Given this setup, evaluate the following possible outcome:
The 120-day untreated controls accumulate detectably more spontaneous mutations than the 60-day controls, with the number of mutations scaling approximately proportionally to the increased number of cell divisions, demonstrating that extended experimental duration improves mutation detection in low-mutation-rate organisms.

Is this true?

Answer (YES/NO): NO